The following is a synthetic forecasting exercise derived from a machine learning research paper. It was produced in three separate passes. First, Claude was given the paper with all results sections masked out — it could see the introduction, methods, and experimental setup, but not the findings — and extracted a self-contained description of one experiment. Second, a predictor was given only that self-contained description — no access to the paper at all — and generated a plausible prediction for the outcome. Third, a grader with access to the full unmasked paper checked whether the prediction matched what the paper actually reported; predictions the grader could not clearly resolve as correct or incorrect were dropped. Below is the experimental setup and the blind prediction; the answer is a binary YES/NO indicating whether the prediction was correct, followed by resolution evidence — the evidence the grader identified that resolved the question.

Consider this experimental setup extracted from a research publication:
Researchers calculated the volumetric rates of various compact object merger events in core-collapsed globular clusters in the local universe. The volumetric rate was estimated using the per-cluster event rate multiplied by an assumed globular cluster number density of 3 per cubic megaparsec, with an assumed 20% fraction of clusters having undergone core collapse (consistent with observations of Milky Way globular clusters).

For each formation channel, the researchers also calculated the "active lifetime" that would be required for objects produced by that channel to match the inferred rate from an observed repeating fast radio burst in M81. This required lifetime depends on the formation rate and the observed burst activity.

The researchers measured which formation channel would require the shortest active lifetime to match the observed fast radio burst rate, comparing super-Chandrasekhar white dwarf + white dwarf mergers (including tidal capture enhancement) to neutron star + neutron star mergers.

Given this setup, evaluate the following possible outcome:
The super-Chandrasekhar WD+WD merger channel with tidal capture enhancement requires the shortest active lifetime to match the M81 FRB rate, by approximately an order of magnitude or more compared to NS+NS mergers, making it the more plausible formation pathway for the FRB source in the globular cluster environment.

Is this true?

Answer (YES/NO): YES